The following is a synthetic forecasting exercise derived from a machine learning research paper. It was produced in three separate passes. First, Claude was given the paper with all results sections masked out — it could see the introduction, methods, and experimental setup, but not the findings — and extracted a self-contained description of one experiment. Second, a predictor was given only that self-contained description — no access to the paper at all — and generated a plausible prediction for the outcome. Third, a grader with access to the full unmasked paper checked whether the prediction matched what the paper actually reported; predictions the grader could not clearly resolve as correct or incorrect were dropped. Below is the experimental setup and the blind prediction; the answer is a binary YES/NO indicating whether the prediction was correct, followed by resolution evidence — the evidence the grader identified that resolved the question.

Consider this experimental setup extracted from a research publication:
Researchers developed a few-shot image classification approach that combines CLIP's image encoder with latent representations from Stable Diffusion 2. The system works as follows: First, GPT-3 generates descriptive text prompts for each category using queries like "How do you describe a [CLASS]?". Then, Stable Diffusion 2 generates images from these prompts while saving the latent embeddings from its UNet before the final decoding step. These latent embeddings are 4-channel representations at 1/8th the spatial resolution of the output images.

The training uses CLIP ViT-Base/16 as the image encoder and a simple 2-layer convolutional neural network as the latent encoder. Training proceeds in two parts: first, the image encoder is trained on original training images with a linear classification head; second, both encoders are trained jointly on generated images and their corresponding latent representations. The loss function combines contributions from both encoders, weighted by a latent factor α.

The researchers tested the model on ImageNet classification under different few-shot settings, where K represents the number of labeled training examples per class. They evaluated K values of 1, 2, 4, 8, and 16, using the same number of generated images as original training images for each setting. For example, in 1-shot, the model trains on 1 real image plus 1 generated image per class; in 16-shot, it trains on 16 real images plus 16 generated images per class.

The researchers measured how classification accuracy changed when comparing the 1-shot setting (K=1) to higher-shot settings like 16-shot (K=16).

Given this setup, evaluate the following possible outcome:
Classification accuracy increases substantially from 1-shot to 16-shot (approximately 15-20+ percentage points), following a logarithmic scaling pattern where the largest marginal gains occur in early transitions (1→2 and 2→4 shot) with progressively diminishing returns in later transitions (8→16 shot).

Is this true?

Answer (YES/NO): NO